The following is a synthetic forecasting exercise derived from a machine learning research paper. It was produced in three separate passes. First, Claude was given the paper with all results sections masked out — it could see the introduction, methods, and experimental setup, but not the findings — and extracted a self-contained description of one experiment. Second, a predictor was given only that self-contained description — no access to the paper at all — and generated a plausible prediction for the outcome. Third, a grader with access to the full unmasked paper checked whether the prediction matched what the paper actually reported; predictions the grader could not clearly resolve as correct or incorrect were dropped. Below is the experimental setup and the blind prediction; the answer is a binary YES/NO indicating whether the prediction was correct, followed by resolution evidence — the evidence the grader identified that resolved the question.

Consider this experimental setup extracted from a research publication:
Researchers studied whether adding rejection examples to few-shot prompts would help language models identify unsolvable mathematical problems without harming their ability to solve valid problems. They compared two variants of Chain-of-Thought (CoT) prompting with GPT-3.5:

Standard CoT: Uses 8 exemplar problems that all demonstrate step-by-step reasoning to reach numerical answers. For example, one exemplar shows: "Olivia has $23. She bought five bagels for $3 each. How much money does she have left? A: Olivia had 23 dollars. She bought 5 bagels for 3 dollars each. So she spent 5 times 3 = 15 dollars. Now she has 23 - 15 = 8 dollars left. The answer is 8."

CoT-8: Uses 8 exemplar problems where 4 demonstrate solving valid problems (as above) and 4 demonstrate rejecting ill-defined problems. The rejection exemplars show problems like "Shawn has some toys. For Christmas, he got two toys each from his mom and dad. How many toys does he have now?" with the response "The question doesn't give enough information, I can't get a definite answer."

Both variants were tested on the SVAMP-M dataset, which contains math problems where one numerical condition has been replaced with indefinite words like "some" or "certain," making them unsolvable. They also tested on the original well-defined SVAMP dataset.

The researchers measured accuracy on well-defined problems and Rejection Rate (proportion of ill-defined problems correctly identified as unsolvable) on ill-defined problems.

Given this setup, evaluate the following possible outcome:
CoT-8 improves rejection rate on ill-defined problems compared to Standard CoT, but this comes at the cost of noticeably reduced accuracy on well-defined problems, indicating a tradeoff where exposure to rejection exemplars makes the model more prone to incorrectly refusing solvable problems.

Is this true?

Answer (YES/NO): YES